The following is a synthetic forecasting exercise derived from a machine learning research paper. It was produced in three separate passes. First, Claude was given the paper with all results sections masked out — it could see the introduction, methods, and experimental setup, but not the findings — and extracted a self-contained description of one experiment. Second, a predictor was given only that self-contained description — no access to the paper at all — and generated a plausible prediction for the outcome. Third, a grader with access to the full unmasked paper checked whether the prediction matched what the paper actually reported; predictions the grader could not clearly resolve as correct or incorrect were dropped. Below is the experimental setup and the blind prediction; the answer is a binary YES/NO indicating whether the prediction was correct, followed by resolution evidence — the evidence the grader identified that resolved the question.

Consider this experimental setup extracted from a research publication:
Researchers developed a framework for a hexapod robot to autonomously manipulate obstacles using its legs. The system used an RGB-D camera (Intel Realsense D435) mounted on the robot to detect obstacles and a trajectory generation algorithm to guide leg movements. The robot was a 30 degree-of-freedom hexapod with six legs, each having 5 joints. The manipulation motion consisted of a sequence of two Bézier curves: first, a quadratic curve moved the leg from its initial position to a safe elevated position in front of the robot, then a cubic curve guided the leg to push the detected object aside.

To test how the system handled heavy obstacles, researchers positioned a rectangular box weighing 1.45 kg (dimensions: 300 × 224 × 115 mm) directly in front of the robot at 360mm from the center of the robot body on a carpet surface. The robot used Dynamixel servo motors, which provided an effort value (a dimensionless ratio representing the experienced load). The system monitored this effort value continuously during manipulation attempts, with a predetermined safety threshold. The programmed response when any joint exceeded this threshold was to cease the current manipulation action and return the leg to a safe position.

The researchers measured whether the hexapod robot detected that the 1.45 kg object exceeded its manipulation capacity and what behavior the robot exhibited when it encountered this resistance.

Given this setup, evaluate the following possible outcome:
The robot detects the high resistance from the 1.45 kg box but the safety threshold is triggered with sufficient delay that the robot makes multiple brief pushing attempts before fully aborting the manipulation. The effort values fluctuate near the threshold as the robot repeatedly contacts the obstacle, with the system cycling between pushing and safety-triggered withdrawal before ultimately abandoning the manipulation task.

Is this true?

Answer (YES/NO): NO